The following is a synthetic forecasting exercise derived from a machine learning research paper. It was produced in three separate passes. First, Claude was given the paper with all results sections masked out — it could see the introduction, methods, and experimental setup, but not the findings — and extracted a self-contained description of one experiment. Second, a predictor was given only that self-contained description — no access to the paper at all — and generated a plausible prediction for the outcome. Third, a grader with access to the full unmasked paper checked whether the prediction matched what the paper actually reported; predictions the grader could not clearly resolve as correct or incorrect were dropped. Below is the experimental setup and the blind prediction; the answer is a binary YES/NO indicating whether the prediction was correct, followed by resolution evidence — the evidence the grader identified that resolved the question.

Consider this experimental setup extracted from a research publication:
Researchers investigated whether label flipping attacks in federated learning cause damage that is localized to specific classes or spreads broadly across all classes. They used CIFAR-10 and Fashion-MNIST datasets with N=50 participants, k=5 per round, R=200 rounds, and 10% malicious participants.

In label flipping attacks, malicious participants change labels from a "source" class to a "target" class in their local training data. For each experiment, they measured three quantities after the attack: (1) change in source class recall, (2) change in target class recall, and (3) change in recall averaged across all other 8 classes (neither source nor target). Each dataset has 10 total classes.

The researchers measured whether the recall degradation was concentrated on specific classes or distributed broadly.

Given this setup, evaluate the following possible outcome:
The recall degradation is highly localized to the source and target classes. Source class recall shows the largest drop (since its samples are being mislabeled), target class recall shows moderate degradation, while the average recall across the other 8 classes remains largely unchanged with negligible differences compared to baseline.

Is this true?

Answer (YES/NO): YES